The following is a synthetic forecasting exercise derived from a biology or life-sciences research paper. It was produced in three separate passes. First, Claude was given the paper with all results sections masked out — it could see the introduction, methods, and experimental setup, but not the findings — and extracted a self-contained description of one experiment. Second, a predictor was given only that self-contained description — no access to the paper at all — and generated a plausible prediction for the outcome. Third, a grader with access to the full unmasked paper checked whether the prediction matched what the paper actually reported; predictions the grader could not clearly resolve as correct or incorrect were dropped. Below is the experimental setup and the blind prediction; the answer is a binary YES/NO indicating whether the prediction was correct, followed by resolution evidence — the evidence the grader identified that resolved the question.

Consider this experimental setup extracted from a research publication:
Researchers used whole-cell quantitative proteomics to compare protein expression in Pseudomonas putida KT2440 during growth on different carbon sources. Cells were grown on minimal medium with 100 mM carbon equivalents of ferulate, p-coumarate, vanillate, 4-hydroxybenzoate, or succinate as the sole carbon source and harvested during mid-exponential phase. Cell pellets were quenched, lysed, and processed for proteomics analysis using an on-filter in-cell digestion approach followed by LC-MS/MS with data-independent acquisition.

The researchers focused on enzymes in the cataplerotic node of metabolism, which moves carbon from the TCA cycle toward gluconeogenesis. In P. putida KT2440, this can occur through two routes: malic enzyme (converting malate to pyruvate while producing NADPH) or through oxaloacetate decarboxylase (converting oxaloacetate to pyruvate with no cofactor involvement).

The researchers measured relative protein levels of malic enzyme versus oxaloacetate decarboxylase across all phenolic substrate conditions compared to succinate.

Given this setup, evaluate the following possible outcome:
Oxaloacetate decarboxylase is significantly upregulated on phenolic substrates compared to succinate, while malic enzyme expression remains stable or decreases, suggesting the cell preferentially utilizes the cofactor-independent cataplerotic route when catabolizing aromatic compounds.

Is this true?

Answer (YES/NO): NO